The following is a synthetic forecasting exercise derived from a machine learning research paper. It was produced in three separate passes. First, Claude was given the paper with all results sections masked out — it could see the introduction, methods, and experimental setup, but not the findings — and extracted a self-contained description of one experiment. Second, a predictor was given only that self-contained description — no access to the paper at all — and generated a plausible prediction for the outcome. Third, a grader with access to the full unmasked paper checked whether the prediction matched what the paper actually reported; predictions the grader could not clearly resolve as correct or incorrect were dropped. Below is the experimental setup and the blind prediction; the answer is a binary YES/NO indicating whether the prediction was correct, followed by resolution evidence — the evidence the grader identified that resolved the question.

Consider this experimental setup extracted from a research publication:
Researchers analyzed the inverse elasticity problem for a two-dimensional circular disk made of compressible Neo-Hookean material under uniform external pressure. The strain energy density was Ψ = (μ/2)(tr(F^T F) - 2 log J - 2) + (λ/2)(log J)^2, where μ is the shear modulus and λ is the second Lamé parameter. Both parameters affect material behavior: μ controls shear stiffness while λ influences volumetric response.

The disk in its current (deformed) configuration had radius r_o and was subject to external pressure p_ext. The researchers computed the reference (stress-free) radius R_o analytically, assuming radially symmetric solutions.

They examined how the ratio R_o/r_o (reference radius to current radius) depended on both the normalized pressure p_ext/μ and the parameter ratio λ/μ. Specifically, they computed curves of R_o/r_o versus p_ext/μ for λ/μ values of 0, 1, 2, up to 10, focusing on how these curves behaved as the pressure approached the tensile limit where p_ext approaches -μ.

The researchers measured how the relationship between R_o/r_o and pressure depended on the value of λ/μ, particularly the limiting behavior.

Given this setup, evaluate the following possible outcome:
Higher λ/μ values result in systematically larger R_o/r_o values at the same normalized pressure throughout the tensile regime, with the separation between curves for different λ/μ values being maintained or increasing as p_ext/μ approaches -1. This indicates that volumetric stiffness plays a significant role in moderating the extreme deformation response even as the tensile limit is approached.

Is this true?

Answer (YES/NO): NO